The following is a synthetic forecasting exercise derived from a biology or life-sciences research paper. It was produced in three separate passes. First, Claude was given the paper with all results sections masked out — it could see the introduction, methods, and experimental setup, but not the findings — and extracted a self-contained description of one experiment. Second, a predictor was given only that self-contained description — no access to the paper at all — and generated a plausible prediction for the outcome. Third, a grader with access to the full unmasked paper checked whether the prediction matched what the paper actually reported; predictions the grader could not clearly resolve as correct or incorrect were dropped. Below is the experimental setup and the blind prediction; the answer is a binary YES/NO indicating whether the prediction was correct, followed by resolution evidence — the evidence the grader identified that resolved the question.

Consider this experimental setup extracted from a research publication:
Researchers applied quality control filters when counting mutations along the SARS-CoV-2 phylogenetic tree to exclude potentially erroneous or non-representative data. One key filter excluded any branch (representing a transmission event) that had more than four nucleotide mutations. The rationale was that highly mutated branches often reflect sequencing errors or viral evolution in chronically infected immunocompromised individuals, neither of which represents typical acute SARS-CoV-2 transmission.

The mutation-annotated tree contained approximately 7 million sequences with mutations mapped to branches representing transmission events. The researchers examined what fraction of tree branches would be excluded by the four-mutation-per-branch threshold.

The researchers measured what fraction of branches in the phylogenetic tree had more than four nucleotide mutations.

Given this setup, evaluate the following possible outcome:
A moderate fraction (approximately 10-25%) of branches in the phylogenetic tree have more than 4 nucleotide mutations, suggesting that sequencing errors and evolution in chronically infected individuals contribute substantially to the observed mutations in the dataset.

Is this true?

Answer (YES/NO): NO